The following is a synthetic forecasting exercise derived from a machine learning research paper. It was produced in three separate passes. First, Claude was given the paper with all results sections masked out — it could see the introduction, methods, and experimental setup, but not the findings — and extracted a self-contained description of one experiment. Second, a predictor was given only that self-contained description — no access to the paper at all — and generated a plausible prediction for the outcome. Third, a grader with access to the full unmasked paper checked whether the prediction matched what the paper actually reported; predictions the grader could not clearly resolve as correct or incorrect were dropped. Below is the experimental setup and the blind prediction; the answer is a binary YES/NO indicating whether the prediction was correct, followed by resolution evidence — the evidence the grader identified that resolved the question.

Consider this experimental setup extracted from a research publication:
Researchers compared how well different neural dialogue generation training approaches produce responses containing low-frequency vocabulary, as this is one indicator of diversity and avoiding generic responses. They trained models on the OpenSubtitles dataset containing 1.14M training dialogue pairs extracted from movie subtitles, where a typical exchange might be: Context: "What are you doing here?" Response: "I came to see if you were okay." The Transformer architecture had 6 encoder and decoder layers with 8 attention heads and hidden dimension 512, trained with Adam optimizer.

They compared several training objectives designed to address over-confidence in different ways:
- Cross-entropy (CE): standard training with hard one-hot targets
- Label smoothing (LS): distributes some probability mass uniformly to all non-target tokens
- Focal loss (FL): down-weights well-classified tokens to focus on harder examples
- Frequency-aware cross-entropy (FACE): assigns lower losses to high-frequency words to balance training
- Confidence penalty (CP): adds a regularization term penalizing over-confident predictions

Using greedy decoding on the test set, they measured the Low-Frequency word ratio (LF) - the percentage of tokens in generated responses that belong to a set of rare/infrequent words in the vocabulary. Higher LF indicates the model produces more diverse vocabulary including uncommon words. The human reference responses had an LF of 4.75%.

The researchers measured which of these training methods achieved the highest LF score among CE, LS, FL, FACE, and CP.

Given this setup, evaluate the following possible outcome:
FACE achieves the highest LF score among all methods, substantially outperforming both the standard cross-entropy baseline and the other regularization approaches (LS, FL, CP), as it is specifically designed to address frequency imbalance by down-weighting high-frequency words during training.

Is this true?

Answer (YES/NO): YES